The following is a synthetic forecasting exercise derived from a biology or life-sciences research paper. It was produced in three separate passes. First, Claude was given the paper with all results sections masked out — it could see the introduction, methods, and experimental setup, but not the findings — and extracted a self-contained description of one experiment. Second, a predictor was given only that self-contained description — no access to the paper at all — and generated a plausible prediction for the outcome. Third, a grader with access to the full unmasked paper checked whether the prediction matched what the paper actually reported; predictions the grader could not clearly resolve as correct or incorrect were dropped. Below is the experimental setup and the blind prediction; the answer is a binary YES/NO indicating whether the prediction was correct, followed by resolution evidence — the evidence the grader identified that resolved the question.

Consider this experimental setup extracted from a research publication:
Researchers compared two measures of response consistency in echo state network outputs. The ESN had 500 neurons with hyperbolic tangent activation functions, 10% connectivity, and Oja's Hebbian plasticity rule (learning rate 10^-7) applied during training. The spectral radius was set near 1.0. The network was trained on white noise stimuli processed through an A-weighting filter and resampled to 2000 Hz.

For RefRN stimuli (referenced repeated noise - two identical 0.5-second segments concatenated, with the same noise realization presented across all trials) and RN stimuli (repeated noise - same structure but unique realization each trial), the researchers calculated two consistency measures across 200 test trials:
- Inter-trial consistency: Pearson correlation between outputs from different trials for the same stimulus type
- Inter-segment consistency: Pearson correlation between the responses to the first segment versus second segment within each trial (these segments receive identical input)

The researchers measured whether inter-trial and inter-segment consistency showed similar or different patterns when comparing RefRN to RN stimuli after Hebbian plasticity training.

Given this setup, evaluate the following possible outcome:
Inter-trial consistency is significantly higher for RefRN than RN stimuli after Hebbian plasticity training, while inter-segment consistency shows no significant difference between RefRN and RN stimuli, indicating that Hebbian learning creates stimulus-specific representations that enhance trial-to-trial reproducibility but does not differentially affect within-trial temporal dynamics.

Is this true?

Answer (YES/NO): NO